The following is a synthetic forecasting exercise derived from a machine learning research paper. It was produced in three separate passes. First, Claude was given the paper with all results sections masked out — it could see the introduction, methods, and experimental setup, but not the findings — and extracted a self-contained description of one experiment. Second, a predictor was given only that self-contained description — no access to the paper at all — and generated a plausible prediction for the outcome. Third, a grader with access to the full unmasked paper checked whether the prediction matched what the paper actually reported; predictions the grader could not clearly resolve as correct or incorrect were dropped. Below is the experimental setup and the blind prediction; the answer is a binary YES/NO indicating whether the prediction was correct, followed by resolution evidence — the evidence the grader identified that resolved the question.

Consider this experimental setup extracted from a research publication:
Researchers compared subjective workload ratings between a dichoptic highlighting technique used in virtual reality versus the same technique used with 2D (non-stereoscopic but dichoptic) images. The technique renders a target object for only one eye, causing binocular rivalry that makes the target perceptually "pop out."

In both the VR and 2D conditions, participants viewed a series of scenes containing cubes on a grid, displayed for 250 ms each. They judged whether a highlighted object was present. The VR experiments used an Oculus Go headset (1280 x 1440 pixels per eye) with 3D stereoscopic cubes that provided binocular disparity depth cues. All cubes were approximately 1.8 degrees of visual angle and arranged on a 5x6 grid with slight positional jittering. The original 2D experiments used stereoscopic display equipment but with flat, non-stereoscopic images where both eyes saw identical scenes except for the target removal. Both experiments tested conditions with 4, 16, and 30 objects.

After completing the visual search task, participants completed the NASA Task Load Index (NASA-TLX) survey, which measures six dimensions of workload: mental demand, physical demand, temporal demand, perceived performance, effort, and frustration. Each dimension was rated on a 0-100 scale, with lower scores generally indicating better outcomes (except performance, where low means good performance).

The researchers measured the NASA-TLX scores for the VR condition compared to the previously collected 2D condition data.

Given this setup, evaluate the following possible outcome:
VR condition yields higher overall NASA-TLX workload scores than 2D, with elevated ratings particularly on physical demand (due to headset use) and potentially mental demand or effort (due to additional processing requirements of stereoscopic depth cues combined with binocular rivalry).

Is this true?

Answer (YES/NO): NO